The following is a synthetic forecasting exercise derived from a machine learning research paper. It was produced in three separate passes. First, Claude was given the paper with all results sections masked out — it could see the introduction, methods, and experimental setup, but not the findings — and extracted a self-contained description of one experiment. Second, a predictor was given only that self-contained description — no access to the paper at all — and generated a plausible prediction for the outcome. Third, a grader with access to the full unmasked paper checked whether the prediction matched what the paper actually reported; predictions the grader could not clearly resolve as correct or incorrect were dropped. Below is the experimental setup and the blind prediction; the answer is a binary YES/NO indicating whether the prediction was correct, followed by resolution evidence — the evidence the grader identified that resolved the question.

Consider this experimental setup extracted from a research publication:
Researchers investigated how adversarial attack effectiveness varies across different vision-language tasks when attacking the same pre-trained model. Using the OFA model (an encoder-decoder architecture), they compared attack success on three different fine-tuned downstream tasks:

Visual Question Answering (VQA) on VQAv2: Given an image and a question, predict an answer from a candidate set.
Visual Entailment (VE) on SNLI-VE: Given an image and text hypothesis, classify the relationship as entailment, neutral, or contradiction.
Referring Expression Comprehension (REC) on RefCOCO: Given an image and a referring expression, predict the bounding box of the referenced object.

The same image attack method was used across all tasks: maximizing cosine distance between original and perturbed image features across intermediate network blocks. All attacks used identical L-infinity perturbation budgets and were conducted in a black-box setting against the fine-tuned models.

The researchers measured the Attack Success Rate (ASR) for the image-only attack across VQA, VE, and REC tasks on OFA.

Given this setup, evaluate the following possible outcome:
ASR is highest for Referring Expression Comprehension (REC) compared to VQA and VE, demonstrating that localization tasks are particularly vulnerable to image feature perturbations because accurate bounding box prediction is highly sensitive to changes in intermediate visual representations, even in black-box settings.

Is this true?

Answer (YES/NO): NO